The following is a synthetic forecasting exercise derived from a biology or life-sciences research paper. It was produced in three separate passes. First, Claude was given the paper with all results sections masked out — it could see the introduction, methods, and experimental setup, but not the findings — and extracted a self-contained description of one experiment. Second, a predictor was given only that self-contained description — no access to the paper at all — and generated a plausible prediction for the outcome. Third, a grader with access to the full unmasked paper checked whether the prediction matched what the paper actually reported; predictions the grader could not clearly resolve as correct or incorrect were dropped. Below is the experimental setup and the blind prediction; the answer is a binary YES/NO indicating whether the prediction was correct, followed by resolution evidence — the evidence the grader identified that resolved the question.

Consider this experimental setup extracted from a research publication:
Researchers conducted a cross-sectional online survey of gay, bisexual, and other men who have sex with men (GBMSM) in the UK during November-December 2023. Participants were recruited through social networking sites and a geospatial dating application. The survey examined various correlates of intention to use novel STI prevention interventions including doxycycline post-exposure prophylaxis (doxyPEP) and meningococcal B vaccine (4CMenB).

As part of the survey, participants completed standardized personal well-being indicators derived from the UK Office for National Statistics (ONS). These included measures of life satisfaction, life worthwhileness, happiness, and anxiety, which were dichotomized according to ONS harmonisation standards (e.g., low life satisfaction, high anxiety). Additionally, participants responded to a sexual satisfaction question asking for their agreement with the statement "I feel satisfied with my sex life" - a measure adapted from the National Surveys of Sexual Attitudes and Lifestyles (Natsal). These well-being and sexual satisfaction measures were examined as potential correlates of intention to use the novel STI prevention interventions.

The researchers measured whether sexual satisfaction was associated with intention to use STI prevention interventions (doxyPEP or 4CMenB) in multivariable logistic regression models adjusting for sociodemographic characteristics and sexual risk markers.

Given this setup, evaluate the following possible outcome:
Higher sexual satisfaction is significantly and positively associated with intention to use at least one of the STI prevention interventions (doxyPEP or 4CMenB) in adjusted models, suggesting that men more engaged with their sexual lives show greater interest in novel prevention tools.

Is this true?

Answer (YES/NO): NO